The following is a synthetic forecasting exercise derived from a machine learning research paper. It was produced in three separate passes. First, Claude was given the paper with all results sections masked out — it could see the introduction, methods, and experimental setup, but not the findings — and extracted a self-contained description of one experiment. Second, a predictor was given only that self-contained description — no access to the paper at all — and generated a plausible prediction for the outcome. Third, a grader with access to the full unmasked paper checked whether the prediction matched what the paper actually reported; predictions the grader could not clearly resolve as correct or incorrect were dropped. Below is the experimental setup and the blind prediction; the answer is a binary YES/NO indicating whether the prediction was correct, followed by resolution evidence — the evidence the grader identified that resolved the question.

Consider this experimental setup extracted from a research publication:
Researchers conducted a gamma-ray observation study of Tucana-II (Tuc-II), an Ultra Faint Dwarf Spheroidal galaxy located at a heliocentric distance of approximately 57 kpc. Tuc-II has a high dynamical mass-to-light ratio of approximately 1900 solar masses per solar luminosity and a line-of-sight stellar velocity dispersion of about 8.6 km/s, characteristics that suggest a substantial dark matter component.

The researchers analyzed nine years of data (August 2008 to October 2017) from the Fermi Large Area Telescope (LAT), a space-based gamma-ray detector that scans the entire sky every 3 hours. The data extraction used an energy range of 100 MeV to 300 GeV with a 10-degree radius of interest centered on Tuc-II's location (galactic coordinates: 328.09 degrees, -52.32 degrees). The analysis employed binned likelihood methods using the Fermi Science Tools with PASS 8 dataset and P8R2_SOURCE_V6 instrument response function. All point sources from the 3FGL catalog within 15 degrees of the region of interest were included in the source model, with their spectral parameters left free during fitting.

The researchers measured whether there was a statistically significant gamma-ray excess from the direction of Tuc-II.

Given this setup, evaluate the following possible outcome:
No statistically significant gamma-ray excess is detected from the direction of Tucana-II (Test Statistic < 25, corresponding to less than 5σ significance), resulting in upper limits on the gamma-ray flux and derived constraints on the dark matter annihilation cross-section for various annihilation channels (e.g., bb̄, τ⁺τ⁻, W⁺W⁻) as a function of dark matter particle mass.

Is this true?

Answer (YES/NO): NO